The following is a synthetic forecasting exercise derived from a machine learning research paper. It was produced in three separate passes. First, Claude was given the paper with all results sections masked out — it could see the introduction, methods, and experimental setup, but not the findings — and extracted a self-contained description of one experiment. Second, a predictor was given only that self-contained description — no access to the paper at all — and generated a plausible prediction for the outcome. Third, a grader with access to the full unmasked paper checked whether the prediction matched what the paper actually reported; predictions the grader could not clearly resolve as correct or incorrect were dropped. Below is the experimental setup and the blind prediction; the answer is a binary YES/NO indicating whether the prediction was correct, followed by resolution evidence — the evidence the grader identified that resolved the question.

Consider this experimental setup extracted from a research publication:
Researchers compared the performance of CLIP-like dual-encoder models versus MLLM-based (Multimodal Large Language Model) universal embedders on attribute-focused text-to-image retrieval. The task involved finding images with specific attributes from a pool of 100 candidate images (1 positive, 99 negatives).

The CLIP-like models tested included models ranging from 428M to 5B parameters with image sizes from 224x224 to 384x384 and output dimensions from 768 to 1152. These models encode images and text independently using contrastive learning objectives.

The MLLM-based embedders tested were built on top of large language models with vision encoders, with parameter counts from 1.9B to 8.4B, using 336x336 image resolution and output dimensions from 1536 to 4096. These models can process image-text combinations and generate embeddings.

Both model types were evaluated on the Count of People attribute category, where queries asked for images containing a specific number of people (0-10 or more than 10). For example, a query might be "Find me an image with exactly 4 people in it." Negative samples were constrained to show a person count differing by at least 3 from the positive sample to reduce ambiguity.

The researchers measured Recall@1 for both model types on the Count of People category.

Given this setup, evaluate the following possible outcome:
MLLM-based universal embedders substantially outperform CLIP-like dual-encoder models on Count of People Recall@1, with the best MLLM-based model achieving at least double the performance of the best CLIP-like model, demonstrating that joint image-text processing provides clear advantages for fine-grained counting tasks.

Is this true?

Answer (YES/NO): NO